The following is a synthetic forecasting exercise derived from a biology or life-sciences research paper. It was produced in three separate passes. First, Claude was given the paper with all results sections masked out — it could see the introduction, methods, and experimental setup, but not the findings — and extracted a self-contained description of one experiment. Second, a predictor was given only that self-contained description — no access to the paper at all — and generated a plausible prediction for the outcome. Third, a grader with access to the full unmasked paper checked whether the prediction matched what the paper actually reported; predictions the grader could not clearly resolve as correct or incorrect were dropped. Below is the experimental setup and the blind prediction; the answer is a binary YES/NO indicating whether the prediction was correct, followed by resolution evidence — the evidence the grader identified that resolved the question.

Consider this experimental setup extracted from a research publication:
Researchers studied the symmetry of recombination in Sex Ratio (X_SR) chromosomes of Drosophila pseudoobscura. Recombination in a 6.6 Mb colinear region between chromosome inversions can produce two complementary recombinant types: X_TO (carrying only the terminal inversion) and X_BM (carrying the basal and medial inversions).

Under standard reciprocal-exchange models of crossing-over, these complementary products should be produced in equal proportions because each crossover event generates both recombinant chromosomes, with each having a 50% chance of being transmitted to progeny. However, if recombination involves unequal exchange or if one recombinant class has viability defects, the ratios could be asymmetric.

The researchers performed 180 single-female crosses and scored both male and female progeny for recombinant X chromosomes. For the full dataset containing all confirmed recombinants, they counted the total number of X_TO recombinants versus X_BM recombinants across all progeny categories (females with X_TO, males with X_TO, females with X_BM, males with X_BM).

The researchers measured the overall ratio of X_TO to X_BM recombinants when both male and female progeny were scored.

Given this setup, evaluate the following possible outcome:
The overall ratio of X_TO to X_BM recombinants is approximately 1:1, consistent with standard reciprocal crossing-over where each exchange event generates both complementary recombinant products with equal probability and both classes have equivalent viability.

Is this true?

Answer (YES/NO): NO